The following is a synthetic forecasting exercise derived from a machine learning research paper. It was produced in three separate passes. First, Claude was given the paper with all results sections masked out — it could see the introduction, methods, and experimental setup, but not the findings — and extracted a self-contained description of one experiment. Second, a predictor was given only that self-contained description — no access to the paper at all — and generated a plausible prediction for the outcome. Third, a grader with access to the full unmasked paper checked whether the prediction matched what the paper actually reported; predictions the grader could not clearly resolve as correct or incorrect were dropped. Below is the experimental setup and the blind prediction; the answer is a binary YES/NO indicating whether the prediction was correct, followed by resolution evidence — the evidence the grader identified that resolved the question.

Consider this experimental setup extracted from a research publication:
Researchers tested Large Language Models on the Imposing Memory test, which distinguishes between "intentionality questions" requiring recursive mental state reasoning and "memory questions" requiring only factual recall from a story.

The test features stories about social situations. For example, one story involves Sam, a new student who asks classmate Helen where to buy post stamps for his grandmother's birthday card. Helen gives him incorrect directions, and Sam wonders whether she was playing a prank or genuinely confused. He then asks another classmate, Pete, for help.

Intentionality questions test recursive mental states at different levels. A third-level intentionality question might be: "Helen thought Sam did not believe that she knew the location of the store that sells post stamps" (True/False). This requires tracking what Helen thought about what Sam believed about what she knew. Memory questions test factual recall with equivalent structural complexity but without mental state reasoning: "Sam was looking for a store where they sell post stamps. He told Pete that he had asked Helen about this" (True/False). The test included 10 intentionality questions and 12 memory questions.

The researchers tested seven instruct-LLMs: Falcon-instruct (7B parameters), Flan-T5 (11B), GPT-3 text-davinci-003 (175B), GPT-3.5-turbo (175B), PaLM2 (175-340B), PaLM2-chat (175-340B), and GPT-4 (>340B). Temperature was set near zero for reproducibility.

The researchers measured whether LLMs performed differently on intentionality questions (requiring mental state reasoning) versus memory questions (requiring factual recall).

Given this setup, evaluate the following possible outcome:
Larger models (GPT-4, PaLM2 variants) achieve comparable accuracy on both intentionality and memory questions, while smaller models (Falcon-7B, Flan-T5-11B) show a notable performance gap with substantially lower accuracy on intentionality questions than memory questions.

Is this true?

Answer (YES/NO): NO